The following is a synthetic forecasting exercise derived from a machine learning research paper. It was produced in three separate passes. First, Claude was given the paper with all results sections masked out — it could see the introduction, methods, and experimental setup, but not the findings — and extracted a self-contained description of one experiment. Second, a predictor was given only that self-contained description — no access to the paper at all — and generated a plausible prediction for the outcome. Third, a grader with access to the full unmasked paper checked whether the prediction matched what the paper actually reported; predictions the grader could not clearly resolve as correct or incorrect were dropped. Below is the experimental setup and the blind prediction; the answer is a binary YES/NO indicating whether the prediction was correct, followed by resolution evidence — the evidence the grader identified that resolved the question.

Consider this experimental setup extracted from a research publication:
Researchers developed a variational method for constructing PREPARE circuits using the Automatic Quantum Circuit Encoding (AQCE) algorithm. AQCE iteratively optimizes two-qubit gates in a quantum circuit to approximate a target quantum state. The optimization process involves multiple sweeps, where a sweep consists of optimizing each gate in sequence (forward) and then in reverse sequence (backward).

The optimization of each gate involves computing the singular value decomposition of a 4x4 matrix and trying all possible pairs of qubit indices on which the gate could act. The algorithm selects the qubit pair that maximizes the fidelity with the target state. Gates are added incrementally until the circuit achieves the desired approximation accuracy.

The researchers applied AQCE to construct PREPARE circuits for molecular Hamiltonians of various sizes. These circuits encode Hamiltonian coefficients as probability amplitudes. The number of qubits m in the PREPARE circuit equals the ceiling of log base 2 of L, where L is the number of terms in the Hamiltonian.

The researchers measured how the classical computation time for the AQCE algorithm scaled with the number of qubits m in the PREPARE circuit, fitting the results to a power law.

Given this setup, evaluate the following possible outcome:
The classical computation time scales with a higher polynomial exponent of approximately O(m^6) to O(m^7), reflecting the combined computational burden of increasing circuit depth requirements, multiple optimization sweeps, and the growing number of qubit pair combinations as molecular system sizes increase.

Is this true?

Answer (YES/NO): YES